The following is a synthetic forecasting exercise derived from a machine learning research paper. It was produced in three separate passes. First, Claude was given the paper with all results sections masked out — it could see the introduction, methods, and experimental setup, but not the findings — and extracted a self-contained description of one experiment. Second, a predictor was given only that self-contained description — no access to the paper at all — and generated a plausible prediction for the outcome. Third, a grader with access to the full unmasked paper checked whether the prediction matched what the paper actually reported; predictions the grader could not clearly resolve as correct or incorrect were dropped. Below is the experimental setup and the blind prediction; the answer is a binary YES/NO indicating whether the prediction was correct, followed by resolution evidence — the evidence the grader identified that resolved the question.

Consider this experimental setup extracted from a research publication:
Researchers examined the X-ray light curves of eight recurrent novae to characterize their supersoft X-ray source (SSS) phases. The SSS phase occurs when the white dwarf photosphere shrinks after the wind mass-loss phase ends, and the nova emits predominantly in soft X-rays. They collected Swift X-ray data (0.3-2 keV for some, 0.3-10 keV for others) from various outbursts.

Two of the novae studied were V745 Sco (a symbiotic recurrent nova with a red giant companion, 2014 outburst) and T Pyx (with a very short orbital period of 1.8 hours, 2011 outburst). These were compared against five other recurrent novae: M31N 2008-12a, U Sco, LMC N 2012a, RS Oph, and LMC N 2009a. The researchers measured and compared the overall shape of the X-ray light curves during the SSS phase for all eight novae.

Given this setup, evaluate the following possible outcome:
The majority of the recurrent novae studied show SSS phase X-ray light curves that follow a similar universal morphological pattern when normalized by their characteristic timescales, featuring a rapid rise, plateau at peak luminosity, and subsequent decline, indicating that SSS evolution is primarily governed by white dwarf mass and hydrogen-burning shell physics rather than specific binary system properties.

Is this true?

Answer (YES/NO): NO